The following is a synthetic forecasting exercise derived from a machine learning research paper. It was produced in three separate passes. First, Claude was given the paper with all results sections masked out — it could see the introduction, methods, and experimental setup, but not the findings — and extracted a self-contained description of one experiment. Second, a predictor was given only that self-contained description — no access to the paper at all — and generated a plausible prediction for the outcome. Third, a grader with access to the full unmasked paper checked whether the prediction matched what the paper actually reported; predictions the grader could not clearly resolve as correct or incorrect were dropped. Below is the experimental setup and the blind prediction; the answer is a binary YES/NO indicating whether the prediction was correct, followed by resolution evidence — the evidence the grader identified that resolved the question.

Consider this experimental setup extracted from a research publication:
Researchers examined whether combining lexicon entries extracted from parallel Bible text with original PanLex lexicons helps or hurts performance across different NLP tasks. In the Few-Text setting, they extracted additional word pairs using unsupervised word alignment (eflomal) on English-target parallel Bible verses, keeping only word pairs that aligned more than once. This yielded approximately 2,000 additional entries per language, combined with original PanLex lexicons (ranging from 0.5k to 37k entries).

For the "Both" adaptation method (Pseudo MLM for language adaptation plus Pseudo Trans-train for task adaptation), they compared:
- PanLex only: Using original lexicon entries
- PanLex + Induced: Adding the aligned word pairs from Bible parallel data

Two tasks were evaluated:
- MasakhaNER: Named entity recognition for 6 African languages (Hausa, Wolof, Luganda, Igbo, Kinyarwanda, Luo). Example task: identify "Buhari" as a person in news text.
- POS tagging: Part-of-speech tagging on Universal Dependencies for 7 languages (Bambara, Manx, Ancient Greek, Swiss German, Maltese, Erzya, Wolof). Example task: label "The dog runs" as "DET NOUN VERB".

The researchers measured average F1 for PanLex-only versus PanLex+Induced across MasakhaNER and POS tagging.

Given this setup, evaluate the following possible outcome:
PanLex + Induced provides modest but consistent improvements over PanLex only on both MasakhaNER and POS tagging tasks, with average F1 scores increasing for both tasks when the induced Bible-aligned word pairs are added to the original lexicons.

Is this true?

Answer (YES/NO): NO